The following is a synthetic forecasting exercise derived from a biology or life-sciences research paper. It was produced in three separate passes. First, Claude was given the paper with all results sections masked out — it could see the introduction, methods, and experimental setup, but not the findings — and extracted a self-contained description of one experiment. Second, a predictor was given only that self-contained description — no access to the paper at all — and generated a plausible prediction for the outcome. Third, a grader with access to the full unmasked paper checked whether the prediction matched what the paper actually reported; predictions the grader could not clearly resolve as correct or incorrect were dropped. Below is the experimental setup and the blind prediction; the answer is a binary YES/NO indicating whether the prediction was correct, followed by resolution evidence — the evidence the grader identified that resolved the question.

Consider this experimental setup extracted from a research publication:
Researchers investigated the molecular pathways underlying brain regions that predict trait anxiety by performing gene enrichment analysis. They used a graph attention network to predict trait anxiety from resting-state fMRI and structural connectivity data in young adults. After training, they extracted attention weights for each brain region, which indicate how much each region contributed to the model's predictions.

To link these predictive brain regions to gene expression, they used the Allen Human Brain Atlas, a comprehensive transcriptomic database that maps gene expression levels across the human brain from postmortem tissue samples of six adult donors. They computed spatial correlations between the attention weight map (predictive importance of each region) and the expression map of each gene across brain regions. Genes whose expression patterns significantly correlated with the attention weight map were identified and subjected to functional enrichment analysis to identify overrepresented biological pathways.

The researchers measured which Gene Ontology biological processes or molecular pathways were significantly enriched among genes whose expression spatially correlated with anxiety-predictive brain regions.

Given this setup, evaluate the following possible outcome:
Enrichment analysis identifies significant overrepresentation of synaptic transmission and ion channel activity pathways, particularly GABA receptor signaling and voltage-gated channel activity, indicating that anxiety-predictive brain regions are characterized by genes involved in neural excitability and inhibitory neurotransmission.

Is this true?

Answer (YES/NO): NO